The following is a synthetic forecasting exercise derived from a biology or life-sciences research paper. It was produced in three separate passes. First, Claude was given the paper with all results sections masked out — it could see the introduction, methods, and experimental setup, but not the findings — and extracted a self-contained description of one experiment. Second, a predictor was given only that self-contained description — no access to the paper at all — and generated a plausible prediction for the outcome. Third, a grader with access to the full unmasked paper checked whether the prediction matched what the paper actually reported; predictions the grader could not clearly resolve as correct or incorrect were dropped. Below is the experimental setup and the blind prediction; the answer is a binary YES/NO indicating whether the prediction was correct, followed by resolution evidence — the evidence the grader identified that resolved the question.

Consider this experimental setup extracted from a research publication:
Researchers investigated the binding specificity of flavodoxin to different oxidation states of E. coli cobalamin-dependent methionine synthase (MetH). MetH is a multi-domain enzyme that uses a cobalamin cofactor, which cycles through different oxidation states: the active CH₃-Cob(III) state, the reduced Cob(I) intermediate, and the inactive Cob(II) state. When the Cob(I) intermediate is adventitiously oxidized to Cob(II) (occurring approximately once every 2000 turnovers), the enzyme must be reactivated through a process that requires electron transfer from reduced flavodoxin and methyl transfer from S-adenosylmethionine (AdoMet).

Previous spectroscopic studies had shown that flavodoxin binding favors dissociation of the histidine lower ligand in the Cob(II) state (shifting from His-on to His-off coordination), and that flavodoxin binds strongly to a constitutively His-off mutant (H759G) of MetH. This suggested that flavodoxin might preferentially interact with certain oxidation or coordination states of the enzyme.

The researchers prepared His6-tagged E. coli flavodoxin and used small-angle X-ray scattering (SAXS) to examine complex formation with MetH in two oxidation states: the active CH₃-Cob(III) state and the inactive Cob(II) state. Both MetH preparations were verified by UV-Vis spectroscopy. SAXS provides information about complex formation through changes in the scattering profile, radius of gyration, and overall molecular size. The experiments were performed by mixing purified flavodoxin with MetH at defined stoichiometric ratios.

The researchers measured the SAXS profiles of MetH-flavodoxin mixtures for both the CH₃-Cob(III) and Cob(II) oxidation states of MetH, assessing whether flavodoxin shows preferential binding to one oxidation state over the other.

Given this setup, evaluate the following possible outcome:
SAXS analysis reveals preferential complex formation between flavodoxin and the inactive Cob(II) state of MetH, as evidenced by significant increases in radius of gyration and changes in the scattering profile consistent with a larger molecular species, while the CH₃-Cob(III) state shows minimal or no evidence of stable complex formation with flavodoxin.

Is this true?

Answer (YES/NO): YES